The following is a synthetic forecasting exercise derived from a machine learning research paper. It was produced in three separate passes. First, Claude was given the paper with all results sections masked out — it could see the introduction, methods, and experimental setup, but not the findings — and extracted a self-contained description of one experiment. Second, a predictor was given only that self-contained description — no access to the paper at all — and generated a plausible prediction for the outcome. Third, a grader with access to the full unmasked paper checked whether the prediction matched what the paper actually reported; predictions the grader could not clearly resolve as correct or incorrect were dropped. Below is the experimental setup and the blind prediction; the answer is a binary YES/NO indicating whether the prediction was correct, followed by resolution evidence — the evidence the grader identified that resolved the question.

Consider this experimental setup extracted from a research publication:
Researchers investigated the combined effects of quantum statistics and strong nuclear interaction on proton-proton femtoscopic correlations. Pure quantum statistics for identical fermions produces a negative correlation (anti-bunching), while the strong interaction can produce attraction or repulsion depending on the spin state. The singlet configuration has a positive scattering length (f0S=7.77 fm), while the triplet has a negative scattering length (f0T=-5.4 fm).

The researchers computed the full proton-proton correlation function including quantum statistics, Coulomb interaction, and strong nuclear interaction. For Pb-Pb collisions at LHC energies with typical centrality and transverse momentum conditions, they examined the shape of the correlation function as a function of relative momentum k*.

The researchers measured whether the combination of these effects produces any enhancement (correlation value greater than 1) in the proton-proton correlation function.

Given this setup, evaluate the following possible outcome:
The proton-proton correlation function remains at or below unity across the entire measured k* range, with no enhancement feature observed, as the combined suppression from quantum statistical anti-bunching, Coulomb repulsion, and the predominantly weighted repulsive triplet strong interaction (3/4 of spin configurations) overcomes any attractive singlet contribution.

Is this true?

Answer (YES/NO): NO